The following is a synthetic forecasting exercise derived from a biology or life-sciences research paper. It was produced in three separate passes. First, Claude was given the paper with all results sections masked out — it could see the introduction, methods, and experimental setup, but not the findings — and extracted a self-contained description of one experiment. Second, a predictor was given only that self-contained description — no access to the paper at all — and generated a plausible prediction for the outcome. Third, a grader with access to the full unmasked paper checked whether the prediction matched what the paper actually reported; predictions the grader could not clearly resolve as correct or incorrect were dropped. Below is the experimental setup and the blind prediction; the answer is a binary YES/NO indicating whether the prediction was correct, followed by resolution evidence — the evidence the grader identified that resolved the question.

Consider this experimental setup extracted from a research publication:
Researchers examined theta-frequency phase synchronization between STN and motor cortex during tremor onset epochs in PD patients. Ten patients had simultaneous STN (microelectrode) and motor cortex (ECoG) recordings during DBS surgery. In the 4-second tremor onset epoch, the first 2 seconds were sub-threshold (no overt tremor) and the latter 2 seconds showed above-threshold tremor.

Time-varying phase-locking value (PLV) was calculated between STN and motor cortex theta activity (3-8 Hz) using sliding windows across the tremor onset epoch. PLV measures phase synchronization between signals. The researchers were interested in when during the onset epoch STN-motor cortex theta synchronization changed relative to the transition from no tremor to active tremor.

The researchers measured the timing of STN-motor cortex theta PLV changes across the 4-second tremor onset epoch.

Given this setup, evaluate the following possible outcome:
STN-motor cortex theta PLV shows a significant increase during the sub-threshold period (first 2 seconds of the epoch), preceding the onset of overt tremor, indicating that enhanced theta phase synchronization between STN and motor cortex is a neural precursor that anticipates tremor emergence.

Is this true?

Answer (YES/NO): NO